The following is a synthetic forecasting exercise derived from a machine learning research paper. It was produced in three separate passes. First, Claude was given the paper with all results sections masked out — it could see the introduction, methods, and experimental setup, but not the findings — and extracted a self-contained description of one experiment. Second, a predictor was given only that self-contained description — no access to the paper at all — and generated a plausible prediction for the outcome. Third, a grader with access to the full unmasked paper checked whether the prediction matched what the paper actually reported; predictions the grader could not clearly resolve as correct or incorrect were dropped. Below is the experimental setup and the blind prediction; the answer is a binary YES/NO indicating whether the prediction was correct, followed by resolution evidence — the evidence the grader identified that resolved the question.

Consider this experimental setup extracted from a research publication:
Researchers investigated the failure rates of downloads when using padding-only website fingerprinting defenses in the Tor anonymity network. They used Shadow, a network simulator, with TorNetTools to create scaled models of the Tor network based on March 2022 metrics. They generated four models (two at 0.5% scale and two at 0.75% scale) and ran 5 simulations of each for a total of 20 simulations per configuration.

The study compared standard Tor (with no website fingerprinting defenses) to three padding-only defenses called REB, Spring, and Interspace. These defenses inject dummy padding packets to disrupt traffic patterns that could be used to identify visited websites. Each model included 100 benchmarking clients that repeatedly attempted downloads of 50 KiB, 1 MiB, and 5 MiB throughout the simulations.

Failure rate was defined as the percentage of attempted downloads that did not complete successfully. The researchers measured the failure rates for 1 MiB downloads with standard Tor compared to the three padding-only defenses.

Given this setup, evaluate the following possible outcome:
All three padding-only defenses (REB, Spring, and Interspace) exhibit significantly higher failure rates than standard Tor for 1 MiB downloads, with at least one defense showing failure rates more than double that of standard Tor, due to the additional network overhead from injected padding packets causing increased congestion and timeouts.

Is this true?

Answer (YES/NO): YES